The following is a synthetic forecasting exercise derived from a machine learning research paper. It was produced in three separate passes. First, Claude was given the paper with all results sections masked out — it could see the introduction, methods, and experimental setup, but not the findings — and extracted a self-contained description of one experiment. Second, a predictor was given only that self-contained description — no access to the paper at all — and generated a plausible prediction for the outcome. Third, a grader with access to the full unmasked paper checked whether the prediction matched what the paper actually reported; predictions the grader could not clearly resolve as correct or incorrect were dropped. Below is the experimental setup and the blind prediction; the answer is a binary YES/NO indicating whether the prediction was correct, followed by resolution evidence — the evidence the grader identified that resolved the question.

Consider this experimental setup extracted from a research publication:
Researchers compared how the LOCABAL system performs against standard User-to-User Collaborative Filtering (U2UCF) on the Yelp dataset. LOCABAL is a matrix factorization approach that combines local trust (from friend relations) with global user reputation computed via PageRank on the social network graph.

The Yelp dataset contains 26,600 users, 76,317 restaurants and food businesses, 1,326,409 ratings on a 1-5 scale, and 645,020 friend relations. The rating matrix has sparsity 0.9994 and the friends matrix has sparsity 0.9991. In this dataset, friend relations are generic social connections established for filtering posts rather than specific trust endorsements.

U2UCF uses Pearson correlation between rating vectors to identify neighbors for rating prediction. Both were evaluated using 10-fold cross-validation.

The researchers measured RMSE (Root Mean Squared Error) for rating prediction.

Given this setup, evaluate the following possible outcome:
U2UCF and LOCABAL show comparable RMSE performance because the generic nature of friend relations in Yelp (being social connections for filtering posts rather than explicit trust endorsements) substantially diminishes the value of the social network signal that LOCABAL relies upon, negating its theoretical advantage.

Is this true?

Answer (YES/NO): NO